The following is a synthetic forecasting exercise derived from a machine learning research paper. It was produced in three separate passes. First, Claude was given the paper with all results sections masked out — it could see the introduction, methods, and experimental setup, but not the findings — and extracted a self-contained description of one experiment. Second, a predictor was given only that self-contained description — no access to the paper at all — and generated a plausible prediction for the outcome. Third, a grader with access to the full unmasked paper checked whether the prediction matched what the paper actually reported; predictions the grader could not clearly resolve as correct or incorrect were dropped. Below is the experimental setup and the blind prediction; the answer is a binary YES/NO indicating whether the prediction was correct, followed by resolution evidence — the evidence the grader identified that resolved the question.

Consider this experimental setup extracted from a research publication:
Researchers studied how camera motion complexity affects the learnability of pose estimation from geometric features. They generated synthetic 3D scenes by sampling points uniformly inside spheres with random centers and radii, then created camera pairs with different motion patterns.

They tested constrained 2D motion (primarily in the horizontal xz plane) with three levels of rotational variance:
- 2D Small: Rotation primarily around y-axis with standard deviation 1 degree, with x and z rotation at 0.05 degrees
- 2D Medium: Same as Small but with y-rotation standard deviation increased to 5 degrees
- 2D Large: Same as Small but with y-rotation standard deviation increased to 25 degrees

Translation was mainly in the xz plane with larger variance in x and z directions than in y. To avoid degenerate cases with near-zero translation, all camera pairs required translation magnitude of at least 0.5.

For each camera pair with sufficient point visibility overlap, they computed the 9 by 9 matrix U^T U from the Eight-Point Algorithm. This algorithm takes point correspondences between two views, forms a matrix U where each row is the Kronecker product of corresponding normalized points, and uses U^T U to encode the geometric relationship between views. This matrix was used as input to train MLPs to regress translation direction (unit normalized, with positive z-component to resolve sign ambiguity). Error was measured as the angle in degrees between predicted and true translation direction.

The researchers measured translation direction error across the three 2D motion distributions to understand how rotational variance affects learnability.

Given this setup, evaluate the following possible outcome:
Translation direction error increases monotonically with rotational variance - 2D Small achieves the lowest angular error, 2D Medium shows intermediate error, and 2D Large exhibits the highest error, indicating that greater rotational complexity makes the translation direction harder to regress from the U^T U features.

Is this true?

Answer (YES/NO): YES